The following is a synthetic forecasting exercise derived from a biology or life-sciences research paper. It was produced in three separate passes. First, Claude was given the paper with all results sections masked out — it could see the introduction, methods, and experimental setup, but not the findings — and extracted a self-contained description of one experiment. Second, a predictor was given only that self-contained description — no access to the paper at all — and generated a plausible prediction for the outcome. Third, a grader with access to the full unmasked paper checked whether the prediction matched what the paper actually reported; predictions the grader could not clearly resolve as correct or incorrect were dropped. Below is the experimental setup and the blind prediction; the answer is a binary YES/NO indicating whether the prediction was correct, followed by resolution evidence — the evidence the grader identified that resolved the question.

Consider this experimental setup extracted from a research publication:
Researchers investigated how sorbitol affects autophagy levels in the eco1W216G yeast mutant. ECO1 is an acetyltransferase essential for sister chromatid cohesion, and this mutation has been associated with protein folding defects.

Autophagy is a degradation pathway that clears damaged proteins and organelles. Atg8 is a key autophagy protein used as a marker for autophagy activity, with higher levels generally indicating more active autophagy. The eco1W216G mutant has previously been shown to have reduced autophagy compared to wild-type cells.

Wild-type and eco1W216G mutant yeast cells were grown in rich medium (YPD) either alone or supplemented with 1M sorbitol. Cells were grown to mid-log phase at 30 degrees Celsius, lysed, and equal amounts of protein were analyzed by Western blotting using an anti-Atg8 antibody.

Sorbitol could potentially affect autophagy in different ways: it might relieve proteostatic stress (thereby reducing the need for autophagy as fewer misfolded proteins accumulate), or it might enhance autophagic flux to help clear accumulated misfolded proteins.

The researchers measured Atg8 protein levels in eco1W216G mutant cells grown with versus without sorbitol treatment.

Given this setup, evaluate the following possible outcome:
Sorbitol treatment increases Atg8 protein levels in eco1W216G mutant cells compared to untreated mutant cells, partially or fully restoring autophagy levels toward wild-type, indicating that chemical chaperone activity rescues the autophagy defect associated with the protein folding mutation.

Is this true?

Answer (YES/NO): YES